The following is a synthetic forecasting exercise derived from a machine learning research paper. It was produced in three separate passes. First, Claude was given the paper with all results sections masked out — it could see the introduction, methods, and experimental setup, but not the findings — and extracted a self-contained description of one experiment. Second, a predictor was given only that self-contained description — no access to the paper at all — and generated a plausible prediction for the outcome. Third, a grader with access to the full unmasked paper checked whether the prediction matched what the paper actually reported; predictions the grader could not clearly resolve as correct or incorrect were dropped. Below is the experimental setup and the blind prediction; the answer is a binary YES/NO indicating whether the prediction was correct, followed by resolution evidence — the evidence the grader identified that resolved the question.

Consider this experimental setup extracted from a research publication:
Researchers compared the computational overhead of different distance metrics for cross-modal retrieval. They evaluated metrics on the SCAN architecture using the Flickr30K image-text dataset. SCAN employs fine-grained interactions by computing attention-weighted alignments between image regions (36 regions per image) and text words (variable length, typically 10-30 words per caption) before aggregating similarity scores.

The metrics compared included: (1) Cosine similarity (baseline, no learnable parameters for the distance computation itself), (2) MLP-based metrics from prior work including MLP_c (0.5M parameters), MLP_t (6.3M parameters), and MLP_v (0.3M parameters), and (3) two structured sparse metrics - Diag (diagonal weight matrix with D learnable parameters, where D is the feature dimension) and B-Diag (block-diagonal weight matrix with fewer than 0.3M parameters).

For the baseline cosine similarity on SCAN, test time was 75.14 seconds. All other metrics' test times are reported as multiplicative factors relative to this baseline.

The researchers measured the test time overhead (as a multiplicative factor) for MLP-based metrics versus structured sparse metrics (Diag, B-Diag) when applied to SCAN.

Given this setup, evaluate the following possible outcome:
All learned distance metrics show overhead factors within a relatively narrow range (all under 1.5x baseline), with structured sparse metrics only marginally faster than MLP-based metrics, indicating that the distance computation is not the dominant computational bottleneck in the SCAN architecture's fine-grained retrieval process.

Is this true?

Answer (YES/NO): NO